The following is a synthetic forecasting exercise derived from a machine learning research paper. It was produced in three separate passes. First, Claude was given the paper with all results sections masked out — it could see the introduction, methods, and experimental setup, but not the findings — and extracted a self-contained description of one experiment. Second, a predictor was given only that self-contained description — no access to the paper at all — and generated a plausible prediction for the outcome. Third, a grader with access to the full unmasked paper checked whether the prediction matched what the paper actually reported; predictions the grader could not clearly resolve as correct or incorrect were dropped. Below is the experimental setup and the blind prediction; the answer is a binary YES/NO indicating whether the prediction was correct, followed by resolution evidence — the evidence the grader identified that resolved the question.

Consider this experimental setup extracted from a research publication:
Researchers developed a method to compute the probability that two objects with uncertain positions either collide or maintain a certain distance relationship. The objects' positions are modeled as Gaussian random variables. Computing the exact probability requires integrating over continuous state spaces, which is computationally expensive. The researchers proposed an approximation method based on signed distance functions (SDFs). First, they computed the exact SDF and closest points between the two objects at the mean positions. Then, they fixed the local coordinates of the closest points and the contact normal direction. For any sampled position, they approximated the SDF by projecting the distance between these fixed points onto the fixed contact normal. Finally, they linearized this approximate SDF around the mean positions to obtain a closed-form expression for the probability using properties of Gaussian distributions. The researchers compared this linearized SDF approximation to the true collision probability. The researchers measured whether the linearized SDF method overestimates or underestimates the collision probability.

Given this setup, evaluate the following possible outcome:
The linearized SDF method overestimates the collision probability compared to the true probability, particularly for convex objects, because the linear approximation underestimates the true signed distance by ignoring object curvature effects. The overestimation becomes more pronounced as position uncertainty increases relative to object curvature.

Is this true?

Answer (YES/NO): YES